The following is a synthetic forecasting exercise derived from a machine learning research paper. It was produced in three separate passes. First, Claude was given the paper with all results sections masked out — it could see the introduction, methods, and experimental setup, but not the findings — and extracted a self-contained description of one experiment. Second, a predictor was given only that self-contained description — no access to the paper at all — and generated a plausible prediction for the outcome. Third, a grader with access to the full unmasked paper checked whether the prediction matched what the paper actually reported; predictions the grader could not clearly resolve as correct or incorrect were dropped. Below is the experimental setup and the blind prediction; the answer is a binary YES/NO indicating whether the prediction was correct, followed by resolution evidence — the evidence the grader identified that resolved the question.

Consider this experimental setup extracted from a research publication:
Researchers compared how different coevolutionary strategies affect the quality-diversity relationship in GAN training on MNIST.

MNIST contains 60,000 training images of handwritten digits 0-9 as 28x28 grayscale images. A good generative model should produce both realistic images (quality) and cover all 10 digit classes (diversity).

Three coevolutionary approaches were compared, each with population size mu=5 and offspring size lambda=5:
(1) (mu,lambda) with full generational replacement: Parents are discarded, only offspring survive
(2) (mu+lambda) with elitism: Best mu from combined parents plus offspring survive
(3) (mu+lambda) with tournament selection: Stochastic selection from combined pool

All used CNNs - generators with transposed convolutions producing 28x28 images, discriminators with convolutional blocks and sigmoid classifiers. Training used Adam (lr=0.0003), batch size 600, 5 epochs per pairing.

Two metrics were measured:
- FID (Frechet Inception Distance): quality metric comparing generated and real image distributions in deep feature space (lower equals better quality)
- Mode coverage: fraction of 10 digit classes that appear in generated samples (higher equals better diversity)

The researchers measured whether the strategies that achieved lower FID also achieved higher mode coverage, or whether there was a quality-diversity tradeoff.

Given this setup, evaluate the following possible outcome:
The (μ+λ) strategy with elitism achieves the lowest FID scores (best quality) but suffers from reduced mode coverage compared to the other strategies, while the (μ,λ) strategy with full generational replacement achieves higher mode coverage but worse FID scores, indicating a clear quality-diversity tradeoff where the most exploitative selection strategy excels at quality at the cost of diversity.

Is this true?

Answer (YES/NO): NO